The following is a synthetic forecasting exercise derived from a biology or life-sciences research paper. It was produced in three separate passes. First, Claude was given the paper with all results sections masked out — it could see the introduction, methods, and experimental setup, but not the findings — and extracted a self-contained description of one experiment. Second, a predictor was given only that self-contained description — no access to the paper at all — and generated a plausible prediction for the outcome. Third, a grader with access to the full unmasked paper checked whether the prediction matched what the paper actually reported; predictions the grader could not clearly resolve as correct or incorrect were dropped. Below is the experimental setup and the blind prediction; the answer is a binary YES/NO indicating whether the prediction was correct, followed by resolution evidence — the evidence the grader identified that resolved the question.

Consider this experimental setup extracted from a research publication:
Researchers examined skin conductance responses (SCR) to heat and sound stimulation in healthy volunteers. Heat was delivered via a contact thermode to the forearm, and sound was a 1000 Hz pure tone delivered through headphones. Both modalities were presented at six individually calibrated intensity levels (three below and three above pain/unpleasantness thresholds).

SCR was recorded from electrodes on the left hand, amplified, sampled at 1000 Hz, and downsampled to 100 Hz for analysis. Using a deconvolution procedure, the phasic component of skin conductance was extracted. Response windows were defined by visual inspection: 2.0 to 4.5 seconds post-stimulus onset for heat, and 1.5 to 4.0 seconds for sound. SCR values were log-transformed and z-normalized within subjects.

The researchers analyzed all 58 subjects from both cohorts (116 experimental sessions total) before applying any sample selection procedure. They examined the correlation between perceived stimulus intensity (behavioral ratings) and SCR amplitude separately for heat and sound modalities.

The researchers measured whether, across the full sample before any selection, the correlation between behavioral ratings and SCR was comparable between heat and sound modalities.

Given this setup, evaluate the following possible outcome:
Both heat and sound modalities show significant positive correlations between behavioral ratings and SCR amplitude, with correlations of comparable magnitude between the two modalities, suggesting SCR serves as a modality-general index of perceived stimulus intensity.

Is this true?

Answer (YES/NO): NO